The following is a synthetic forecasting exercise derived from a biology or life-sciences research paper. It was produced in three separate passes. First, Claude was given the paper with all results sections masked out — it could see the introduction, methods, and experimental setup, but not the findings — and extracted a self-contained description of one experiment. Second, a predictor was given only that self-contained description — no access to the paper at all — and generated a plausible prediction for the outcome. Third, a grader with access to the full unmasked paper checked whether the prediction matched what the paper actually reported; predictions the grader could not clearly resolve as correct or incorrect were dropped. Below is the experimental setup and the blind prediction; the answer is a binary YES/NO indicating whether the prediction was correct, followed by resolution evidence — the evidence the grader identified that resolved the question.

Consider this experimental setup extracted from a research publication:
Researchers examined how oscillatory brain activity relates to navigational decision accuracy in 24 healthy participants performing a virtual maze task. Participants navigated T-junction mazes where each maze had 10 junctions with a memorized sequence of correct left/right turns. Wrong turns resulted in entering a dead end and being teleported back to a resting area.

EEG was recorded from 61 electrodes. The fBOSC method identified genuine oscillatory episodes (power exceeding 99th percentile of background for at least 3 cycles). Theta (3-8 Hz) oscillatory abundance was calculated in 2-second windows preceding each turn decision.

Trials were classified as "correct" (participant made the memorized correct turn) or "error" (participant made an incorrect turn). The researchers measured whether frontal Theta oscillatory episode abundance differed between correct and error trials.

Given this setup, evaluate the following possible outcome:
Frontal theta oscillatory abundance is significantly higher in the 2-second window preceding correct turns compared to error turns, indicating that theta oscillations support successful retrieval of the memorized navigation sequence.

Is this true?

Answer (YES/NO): NO